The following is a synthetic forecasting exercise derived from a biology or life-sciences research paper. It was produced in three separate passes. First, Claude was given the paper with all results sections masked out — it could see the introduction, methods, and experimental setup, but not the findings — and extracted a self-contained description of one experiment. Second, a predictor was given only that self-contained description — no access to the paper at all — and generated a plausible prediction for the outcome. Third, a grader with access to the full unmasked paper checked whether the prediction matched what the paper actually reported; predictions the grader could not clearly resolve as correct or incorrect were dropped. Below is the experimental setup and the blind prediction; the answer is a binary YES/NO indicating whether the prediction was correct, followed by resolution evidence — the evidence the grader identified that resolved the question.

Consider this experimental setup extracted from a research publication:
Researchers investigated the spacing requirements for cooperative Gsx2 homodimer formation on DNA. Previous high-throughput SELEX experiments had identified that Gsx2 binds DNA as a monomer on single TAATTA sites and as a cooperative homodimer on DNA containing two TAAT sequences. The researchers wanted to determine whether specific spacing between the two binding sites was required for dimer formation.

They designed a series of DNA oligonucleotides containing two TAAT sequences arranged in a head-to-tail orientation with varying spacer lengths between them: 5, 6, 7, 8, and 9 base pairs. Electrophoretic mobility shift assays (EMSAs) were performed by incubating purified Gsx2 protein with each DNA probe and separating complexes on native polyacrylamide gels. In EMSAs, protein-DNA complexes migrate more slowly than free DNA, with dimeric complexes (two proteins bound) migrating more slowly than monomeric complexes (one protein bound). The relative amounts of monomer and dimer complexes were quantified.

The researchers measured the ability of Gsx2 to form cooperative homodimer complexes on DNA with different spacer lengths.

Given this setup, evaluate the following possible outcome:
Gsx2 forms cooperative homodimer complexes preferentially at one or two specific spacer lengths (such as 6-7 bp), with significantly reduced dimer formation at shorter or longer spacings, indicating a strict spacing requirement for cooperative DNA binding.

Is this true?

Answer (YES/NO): YES